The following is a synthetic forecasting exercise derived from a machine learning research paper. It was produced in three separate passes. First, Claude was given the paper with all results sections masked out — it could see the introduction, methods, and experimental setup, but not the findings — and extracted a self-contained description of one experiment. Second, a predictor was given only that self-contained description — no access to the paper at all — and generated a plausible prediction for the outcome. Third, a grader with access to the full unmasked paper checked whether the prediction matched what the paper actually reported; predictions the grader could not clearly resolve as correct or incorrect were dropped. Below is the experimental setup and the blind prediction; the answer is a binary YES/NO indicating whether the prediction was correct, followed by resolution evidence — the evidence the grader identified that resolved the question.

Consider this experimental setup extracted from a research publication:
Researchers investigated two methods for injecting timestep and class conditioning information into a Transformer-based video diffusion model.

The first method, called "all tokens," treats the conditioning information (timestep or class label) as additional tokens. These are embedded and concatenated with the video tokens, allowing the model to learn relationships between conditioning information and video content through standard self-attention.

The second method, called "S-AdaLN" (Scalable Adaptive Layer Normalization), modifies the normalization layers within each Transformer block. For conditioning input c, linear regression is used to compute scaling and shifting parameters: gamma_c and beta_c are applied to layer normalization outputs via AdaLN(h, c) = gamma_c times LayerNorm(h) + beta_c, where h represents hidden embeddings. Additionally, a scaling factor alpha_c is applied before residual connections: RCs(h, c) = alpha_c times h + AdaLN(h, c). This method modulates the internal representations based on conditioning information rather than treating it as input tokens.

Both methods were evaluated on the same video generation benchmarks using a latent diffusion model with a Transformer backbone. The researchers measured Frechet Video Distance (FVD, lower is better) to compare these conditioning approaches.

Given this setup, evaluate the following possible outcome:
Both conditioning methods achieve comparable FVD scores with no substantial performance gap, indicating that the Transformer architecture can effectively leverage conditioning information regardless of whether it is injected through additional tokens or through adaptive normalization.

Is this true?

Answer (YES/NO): NO